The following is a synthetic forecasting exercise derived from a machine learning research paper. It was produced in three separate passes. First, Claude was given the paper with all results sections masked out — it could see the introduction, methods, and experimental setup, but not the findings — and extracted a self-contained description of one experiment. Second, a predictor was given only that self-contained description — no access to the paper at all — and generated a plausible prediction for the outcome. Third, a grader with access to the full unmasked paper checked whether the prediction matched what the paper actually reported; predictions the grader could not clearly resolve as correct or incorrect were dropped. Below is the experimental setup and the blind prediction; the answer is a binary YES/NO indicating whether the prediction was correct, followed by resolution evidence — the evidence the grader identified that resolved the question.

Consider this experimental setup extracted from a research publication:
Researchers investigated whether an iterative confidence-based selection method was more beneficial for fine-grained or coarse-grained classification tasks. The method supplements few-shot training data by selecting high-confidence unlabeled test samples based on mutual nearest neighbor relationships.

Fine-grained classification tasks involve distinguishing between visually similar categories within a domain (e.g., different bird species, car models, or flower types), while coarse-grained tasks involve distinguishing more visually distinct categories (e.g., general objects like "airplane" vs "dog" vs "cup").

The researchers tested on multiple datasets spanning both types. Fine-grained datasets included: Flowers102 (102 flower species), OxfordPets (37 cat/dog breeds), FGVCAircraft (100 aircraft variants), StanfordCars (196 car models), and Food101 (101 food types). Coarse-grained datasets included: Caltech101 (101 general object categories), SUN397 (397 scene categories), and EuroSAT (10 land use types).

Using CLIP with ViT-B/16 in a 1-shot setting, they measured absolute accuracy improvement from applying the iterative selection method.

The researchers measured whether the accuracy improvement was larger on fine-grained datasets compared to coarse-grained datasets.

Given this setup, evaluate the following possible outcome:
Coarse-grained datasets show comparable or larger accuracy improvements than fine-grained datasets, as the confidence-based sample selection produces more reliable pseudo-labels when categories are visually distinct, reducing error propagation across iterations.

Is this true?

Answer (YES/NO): NO